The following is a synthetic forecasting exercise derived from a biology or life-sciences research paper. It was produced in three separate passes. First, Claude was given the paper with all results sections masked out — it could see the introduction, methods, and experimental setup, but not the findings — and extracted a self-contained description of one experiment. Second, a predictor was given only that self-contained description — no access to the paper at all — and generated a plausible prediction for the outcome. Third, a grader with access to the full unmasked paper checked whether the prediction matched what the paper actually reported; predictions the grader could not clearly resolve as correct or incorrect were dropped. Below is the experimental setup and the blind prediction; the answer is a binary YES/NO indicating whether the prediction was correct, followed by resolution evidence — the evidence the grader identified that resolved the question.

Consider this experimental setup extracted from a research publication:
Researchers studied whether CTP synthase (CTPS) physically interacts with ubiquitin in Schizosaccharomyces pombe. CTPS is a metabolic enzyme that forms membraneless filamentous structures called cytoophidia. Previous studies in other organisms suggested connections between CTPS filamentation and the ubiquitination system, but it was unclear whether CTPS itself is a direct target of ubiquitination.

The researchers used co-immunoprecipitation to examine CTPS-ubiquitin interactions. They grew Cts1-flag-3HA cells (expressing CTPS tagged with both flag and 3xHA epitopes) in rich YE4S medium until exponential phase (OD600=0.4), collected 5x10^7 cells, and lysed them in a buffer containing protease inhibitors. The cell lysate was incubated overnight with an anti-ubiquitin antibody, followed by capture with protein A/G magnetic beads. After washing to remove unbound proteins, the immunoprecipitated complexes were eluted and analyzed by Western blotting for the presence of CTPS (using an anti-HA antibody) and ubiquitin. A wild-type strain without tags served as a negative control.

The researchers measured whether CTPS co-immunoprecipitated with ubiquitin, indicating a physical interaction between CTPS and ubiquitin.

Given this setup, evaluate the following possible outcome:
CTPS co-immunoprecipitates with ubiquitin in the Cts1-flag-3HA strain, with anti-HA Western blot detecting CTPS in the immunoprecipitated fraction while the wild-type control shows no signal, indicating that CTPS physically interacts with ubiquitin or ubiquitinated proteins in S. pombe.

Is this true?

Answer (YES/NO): YES